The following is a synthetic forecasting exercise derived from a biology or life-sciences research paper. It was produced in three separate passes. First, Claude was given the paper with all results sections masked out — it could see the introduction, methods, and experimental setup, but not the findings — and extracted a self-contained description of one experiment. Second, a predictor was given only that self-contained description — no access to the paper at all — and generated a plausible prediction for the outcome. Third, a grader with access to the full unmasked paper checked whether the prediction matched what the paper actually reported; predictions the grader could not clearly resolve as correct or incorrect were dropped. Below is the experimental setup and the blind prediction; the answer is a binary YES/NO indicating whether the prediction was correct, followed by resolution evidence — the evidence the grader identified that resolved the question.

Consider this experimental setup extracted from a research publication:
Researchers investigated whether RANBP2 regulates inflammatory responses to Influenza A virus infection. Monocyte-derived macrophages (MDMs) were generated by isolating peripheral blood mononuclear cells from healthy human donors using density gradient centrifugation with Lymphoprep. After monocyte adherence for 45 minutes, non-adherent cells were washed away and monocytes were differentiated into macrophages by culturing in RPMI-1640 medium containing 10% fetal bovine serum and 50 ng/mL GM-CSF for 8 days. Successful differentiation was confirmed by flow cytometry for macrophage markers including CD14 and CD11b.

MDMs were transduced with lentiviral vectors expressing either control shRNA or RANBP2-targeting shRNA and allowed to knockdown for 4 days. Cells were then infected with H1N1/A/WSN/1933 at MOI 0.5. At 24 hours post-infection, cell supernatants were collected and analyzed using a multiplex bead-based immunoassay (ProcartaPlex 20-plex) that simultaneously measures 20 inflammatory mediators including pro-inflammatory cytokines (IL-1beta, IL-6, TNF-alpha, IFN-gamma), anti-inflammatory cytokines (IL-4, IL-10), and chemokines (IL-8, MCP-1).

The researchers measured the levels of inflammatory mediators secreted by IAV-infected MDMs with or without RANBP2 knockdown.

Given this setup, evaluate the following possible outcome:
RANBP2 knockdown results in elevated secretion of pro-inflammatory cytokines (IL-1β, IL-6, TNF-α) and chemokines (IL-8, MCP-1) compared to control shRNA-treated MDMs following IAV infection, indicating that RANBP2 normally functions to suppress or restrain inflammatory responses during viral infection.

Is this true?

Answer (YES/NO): NO